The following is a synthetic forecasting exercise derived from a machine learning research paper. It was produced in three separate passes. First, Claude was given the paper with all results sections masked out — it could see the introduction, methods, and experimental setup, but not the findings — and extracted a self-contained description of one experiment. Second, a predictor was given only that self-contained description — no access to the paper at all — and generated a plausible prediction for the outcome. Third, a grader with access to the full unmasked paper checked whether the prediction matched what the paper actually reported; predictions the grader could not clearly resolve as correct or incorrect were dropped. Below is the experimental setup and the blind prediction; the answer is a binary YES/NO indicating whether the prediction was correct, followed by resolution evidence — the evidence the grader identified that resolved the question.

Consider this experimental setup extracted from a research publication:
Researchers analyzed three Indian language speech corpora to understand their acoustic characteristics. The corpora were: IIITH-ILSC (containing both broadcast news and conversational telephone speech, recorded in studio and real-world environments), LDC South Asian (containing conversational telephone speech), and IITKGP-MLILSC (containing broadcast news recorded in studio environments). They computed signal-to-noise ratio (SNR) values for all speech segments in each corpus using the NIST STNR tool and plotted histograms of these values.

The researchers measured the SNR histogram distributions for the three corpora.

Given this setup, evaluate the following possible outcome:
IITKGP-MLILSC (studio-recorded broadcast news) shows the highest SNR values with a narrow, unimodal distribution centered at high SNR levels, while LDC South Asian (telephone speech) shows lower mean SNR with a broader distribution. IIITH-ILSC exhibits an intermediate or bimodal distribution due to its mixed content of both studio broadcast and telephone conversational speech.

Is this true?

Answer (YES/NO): NO